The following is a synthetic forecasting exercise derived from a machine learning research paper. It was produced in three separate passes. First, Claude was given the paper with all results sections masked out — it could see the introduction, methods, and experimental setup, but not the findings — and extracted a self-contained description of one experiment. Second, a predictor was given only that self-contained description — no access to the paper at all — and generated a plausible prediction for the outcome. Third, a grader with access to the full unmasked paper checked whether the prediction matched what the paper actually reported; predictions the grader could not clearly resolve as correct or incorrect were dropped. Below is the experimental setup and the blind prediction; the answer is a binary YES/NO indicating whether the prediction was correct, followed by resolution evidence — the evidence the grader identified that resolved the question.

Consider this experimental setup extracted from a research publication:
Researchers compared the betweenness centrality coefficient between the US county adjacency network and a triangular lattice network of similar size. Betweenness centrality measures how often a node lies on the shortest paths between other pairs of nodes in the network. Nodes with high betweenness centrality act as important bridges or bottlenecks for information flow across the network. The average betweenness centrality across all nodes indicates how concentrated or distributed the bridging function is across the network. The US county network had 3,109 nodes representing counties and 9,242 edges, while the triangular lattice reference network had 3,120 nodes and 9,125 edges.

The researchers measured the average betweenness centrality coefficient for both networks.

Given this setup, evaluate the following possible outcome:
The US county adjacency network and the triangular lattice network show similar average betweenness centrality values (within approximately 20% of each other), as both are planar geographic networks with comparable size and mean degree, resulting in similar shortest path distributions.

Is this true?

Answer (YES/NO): YES